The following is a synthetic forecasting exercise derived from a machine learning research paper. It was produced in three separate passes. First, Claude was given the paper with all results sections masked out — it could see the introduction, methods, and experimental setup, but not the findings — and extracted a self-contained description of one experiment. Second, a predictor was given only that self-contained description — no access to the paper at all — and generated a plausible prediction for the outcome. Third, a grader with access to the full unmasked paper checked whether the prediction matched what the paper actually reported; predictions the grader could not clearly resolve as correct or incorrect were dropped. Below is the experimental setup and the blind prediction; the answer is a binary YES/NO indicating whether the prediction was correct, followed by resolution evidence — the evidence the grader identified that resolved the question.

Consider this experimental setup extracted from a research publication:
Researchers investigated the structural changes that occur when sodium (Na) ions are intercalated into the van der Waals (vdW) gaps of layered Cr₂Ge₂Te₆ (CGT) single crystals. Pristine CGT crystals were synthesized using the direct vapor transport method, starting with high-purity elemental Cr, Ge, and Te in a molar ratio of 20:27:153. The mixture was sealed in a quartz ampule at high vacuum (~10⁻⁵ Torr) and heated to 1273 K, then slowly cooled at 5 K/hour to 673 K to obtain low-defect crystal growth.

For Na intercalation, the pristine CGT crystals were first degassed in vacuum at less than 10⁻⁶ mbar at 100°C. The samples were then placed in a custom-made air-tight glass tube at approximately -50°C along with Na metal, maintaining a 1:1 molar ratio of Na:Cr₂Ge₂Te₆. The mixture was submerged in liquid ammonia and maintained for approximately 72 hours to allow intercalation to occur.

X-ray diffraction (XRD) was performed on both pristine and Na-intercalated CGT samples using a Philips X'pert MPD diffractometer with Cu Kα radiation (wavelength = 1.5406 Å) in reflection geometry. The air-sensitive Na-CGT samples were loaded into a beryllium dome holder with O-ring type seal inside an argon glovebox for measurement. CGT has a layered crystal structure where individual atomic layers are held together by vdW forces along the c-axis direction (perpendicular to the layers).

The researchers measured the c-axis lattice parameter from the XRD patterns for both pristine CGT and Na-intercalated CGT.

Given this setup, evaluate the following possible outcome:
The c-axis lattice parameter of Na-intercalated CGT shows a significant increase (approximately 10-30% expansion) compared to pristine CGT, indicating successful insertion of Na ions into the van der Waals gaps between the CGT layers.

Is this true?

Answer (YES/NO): NO